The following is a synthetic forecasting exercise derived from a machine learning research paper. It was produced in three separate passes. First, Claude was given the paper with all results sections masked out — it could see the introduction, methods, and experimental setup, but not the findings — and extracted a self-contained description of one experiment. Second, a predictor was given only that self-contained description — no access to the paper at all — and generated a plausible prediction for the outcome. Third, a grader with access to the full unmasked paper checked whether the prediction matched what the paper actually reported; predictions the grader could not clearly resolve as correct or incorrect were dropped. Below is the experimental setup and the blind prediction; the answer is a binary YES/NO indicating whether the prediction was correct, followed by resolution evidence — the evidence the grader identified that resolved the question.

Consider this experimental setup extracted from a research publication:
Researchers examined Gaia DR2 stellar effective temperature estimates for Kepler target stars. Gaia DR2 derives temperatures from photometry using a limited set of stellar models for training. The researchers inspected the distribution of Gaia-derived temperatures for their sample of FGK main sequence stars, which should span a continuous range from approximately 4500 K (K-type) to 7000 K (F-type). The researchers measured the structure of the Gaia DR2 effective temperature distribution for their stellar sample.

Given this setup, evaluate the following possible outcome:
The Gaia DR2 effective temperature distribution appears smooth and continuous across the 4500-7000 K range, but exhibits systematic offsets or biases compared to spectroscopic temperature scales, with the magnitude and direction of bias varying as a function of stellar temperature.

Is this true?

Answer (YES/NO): NO